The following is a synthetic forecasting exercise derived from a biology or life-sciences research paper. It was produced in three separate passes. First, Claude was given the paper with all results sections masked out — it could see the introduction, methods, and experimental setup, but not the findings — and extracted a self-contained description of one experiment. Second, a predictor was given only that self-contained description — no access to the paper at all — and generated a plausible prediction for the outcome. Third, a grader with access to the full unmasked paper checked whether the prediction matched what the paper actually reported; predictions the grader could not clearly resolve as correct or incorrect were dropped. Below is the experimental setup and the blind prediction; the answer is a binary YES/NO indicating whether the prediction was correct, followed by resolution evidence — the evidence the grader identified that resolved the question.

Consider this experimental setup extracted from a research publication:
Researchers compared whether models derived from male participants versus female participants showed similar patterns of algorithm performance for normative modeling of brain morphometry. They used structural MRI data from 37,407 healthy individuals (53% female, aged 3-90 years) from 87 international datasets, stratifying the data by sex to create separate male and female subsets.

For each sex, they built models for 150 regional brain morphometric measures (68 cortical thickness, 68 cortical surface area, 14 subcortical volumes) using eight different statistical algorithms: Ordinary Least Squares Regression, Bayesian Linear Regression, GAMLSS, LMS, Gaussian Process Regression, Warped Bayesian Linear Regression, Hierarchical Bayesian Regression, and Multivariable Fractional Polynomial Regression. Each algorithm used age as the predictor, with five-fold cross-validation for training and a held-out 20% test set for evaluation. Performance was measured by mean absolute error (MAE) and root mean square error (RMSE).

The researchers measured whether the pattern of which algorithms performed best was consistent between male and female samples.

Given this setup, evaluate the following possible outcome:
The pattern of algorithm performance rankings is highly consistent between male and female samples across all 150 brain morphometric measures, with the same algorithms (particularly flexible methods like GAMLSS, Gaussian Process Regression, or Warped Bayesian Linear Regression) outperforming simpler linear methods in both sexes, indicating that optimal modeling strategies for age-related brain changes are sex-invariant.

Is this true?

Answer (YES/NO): NO